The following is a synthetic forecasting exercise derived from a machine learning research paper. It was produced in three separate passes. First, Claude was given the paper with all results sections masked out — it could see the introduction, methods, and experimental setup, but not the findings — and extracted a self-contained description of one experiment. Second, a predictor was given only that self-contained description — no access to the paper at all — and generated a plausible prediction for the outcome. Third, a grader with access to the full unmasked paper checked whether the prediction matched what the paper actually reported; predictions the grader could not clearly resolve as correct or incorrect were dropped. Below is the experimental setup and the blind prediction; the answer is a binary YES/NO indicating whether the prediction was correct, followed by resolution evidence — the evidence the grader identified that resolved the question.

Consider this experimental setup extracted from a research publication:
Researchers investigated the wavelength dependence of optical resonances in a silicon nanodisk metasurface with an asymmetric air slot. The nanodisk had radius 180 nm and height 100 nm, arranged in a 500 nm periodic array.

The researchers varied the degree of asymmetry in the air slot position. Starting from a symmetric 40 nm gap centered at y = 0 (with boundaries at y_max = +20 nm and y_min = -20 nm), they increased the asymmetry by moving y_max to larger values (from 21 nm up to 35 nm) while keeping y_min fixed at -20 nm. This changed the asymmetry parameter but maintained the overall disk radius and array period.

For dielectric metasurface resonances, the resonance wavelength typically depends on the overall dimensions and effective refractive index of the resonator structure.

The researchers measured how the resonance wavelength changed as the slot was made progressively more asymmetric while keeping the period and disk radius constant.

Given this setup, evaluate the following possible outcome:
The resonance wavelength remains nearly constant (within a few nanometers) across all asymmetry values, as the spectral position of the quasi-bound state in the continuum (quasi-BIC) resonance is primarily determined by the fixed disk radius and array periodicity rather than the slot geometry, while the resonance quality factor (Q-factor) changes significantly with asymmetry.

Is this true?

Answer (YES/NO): YES